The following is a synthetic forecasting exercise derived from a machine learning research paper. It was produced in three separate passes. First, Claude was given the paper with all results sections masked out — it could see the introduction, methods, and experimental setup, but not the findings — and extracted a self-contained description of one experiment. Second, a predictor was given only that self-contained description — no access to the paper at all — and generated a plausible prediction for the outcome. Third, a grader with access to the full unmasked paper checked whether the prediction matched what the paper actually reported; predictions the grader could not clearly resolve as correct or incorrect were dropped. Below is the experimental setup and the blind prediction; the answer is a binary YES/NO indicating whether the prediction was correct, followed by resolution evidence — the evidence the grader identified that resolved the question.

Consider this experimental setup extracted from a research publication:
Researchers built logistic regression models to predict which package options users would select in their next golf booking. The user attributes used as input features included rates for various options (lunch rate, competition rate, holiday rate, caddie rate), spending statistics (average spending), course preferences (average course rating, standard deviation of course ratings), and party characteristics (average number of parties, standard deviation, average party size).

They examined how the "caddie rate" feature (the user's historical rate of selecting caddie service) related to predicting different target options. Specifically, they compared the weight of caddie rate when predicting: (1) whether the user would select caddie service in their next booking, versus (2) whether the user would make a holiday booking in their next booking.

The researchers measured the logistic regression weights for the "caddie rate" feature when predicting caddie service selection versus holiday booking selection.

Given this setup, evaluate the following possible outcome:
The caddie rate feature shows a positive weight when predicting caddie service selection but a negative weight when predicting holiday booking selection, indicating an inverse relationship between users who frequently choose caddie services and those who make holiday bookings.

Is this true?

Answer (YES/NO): YES